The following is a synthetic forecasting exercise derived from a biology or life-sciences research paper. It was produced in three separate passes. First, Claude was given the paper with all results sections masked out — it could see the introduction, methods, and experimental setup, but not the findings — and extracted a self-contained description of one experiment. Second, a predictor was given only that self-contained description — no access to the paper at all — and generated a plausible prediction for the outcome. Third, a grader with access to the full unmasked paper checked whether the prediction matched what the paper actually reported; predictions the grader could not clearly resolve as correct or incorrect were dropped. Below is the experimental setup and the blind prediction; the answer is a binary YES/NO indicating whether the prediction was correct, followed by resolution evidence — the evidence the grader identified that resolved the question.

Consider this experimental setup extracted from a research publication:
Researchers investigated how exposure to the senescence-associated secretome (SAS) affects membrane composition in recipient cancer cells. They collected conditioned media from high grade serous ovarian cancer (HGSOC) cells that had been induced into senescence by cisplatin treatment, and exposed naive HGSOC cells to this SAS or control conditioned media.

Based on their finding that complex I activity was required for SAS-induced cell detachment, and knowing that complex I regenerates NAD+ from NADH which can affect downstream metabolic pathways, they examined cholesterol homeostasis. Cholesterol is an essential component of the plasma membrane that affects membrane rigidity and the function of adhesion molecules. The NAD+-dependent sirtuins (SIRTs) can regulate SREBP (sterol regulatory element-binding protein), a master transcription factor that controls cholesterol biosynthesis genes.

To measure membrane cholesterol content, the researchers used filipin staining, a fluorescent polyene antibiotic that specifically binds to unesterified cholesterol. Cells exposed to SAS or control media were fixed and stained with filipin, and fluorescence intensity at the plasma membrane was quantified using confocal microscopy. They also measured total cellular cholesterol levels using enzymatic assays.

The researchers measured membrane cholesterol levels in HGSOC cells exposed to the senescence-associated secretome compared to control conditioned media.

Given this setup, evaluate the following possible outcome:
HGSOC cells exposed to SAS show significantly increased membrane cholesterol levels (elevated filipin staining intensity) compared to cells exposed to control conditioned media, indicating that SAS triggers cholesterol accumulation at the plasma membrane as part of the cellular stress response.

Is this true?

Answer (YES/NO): NO